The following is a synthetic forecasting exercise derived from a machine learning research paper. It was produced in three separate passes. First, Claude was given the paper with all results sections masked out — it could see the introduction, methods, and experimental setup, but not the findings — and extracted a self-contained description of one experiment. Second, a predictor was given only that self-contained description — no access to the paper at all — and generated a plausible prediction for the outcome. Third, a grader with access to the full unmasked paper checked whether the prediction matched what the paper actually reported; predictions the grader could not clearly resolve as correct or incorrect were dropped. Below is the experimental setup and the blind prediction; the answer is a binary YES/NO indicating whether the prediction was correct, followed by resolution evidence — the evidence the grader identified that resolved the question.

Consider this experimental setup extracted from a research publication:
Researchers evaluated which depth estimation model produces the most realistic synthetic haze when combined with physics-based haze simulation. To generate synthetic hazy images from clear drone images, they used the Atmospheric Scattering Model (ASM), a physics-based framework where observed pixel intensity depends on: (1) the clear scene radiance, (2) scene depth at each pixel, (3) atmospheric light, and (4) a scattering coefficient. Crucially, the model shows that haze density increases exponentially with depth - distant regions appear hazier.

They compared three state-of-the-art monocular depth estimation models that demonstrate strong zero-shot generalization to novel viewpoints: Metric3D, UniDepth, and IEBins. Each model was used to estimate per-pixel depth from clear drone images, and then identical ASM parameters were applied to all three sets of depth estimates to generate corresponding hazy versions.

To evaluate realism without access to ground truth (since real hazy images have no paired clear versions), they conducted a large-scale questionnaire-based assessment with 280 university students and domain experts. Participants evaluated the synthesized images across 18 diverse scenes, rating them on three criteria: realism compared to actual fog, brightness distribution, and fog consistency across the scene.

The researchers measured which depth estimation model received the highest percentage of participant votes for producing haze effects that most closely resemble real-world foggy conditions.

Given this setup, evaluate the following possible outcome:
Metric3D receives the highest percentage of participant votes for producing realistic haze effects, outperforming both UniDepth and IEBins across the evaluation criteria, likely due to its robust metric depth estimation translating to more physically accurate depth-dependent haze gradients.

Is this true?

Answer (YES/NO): YES